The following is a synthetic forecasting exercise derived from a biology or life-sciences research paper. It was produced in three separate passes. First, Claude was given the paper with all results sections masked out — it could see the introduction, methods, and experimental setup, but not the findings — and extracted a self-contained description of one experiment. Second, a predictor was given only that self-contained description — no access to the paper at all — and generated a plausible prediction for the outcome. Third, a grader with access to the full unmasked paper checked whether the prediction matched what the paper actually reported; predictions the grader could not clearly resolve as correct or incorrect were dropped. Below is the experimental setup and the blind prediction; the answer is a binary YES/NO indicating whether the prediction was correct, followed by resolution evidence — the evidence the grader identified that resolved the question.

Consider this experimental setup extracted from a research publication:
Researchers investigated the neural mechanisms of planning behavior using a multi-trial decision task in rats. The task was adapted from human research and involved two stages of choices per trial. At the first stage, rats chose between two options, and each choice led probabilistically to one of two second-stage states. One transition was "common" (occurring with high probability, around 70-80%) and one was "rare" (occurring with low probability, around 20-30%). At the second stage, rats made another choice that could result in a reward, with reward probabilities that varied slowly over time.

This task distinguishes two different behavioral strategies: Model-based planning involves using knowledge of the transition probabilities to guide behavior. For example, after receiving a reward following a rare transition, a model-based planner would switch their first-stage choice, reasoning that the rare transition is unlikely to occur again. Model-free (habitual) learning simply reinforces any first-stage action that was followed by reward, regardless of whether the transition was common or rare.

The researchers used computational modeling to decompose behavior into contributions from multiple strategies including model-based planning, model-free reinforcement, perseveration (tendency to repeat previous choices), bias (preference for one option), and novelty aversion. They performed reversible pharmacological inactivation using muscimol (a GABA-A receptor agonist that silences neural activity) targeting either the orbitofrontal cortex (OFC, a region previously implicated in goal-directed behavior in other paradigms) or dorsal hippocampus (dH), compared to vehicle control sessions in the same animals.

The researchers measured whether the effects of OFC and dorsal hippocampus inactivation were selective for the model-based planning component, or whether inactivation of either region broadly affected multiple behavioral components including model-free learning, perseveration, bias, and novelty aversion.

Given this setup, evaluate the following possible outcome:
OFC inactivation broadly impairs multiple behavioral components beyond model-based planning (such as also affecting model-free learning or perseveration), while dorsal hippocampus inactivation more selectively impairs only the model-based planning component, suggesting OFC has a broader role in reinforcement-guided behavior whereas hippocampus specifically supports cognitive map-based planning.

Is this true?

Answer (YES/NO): NO